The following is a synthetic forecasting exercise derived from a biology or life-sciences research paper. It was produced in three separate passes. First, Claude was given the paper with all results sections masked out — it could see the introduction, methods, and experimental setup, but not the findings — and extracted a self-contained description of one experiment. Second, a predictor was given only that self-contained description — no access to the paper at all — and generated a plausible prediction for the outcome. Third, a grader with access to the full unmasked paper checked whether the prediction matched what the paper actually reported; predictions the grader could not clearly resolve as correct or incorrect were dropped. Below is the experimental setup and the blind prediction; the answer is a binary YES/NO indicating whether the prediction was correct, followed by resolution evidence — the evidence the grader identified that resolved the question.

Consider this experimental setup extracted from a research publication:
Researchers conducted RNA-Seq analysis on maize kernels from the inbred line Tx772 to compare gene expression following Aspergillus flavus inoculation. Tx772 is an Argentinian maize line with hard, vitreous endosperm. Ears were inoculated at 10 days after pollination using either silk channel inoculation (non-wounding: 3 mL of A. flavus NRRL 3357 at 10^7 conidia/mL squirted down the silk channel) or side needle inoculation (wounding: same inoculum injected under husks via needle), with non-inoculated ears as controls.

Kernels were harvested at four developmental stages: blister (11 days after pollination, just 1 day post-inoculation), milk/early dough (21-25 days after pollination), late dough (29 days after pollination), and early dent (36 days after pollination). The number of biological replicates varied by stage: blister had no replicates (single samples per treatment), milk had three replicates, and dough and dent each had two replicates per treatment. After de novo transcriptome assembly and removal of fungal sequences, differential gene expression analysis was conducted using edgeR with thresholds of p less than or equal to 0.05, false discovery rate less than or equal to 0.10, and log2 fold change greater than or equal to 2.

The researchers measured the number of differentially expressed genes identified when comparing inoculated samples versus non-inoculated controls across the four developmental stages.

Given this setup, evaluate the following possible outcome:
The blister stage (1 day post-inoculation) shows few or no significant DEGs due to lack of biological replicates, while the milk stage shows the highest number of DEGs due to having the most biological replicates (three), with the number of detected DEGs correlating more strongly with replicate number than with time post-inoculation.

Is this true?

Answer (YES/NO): NO